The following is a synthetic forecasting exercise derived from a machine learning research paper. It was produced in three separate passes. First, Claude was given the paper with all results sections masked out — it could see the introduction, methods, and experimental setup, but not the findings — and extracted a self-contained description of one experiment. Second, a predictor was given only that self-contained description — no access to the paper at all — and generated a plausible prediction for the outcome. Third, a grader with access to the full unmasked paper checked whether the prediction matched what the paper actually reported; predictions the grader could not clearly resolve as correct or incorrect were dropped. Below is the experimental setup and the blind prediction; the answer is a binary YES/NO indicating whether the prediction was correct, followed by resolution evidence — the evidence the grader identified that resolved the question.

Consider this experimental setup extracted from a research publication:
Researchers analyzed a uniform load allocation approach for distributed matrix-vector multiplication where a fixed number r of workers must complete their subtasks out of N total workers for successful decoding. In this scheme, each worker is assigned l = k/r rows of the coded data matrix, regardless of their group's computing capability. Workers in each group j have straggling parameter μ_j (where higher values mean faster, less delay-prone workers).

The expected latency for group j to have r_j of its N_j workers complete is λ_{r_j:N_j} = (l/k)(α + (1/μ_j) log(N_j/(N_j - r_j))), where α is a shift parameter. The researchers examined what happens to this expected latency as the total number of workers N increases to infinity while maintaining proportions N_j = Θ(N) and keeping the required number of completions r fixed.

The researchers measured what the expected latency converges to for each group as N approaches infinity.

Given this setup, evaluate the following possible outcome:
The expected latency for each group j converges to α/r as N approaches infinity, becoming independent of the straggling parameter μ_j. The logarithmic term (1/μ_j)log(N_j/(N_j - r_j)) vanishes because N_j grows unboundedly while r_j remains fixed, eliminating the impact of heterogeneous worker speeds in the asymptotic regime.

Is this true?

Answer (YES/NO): YES